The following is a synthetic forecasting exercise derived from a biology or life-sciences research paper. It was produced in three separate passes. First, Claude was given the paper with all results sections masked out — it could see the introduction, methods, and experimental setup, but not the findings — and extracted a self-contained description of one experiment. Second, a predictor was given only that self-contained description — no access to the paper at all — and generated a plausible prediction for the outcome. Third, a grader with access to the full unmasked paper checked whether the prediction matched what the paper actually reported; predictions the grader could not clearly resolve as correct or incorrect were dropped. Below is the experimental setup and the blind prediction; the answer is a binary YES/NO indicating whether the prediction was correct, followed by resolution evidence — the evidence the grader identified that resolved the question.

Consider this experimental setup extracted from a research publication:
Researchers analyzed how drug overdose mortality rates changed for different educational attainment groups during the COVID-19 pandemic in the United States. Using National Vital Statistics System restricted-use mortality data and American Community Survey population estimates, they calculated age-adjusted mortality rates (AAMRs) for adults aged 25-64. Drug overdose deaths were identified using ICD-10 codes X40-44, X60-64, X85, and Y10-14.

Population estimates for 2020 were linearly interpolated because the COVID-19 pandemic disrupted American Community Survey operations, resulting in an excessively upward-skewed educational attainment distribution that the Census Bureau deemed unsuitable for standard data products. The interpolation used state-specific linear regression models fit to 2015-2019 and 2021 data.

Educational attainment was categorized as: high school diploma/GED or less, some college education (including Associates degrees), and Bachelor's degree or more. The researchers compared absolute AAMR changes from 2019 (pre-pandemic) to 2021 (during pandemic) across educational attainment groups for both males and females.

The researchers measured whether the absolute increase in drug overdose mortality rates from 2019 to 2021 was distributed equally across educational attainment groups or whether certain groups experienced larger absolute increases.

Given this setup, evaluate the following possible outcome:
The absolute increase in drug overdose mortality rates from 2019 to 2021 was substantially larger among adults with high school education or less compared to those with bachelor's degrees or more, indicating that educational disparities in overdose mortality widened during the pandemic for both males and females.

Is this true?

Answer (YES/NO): YES